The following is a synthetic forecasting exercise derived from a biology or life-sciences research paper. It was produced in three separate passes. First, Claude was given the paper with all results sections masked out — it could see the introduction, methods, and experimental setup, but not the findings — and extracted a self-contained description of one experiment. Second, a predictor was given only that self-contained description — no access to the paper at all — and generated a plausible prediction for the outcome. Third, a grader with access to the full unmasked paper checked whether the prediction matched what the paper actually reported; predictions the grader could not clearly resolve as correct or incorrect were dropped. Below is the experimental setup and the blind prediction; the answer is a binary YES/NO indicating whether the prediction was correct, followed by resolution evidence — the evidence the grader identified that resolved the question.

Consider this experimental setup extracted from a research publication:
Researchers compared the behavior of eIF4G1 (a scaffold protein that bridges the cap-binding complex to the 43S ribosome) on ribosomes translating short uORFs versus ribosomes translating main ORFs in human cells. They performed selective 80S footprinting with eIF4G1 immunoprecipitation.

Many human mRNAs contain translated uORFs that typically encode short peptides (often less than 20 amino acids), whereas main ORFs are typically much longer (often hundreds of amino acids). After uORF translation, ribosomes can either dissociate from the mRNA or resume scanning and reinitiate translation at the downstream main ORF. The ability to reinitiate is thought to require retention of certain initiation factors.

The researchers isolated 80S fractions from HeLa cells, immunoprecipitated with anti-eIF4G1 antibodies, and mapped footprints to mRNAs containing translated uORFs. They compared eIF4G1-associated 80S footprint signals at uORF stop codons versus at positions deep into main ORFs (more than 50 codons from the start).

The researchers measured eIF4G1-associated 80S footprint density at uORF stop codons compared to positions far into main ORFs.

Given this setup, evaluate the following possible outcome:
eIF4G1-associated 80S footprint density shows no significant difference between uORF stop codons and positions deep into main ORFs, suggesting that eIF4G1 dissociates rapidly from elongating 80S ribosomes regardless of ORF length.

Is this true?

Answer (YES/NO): NO